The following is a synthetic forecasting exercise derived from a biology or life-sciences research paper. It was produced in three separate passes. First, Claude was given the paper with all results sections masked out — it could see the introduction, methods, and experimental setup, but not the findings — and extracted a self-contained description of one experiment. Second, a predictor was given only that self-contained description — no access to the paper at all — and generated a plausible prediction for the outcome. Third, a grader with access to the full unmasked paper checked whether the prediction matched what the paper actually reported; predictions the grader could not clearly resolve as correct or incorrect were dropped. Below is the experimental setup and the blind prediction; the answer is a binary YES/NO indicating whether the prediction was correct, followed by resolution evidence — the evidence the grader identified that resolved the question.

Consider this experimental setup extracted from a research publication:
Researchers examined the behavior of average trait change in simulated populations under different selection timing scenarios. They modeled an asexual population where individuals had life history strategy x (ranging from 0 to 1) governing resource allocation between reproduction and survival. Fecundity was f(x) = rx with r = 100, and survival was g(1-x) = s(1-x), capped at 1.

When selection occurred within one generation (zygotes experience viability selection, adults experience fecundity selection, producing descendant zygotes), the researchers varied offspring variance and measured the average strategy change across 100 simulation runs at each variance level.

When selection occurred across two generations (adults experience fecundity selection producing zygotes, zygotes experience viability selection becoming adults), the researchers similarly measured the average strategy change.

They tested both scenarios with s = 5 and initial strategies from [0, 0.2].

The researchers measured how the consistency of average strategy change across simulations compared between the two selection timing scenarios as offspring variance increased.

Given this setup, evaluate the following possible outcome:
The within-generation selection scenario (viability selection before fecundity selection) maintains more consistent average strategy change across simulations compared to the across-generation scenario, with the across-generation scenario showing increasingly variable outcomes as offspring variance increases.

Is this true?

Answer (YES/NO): NO